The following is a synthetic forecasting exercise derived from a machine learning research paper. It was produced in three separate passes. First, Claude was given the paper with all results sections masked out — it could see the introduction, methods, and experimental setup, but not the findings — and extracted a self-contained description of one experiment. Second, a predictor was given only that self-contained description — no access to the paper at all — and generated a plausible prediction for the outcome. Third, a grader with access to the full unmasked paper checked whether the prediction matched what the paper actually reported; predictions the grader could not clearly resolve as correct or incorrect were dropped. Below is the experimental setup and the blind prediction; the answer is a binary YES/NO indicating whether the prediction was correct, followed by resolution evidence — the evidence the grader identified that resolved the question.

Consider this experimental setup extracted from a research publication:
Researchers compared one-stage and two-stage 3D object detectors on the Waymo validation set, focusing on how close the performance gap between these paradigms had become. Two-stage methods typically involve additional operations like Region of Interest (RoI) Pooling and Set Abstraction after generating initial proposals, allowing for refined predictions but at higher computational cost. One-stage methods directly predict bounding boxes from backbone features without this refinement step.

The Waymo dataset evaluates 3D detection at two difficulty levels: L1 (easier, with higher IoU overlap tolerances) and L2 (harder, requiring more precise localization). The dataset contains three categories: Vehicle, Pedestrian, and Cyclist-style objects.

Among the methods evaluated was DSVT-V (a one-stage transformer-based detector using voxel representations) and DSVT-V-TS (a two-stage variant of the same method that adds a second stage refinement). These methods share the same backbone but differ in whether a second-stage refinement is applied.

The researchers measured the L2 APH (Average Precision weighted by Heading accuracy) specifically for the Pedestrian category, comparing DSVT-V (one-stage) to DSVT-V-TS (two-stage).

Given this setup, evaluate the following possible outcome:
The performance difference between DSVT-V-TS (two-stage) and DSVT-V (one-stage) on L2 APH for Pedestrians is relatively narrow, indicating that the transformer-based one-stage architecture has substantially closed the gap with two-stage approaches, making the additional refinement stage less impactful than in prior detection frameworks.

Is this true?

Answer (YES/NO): YES